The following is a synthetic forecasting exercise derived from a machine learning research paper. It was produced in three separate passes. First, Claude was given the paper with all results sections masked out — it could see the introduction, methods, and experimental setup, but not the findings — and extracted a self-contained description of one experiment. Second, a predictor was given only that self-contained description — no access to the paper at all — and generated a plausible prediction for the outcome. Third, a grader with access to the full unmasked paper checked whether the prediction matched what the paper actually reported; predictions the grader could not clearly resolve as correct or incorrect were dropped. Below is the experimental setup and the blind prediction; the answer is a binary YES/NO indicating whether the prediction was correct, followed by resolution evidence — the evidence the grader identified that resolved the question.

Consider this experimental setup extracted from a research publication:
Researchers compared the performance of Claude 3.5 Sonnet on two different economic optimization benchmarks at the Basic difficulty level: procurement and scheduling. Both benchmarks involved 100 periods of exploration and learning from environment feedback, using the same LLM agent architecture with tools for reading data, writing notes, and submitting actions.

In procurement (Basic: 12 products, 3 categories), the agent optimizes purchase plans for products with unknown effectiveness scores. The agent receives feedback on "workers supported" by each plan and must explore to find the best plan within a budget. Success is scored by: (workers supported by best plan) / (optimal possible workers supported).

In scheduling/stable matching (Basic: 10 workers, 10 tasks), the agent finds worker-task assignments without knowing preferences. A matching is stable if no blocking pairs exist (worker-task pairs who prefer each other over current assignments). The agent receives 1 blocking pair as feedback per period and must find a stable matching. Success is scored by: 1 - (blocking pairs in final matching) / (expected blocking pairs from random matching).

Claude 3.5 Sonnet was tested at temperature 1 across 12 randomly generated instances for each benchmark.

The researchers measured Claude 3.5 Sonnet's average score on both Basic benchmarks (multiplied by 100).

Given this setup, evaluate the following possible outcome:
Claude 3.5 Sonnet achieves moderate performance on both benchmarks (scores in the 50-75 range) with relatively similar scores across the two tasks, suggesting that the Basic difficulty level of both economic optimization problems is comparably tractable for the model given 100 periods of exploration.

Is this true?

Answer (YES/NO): NO